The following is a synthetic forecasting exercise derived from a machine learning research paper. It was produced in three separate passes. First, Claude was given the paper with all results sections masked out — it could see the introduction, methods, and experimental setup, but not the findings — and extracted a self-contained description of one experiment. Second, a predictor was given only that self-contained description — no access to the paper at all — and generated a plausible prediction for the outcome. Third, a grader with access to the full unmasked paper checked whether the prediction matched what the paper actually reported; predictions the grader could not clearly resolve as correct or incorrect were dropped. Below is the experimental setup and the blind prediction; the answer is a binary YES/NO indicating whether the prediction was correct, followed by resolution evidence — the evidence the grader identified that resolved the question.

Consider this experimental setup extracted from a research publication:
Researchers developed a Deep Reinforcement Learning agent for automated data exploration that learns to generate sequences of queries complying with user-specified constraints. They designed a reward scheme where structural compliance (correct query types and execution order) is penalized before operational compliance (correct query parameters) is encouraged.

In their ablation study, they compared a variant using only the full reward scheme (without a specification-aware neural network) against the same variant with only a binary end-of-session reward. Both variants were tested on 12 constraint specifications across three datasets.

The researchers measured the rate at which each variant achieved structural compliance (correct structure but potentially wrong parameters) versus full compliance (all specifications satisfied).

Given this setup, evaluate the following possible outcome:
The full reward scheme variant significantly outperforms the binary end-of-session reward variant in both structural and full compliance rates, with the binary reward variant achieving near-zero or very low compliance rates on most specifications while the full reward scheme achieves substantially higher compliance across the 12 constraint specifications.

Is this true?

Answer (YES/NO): YES